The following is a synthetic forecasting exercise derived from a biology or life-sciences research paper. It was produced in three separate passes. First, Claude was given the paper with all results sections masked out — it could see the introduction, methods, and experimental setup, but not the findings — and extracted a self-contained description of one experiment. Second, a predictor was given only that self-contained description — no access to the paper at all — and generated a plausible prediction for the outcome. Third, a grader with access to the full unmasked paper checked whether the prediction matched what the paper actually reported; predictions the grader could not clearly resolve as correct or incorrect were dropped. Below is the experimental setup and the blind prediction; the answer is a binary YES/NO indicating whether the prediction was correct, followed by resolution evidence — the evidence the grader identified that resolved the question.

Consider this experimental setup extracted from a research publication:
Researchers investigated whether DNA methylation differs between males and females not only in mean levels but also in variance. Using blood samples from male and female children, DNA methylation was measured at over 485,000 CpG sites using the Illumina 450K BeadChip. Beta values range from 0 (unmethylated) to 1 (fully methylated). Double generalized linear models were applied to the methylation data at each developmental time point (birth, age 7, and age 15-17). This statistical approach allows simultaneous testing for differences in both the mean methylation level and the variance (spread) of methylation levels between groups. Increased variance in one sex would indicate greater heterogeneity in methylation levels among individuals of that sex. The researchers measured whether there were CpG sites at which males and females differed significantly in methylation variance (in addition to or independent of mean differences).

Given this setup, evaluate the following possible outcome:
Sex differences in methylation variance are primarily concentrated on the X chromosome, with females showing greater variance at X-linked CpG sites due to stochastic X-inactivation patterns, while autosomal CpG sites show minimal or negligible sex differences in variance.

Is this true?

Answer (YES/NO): NO